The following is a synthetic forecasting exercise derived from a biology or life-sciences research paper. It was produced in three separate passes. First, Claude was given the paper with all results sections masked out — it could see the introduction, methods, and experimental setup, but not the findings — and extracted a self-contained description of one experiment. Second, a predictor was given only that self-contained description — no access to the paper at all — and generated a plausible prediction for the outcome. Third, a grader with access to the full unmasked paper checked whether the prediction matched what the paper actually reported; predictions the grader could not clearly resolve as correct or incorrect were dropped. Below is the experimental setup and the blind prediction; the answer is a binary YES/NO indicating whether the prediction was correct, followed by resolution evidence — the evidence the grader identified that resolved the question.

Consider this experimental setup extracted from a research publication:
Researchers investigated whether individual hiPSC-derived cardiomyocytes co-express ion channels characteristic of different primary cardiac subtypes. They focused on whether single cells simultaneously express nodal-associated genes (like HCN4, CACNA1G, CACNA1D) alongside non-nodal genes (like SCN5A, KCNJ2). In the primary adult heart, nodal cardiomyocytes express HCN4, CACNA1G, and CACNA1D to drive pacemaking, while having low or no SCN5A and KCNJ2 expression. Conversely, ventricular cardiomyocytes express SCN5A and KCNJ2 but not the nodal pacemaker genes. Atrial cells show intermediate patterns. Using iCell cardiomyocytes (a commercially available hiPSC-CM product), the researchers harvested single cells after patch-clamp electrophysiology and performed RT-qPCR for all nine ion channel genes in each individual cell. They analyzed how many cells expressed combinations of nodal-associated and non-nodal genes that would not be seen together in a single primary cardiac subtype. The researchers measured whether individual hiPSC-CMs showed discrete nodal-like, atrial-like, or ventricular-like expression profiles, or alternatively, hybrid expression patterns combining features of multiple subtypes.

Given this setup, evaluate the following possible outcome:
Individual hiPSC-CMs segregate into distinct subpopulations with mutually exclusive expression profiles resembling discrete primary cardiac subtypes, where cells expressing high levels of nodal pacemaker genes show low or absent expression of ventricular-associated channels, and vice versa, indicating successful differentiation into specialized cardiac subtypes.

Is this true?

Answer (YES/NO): NO